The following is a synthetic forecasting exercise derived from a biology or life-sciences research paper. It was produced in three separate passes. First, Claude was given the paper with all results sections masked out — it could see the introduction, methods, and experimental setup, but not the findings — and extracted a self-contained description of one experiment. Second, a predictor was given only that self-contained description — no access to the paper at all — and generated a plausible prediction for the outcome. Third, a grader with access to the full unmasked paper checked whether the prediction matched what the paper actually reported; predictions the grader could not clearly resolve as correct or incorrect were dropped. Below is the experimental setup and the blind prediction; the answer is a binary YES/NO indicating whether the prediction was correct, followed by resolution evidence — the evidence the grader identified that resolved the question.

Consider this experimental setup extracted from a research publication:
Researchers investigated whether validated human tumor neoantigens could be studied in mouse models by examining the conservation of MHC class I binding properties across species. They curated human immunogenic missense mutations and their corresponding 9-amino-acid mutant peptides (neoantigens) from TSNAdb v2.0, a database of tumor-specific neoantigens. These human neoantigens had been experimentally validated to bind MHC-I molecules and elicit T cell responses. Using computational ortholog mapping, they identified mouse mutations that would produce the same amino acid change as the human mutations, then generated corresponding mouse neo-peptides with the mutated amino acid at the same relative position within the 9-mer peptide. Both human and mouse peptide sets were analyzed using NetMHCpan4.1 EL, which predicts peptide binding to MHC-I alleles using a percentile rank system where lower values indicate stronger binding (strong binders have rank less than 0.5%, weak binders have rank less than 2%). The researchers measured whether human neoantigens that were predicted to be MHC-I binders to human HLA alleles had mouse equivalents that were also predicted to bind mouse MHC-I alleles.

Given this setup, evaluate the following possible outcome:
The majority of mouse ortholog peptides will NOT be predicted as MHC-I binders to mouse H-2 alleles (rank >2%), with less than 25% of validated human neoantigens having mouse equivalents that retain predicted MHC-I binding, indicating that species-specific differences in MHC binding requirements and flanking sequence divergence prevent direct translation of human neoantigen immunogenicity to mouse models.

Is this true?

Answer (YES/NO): NO